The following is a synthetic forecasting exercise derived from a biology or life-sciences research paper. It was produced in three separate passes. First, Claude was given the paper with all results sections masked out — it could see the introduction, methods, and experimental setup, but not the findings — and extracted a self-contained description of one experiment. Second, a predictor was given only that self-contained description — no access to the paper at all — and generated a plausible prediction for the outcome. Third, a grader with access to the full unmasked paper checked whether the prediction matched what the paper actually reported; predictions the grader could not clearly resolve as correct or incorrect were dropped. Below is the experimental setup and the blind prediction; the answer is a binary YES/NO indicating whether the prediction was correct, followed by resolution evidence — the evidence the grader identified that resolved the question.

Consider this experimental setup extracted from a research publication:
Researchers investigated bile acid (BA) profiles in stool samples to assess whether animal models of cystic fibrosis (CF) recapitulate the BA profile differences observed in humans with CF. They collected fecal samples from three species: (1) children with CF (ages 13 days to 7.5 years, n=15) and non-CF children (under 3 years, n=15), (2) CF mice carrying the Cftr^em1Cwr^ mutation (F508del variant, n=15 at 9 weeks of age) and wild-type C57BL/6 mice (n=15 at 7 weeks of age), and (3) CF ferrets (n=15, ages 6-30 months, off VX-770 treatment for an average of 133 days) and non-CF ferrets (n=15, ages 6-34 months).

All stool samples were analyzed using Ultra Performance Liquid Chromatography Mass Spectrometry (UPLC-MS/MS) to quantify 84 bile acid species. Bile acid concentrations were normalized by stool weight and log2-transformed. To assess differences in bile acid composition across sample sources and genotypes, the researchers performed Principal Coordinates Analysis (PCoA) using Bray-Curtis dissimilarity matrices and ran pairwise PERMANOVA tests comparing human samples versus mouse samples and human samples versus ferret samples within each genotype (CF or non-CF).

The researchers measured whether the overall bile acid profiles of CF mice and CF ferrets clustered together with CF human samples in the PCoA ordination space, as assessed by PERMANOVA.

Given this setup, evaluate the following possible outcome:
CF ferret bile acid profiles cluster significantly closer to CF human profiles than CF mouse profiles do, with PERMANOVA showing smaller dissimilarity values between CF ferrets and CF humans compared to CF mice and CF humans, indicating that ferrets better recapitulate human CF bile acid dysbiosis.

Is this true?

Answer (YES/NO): NO